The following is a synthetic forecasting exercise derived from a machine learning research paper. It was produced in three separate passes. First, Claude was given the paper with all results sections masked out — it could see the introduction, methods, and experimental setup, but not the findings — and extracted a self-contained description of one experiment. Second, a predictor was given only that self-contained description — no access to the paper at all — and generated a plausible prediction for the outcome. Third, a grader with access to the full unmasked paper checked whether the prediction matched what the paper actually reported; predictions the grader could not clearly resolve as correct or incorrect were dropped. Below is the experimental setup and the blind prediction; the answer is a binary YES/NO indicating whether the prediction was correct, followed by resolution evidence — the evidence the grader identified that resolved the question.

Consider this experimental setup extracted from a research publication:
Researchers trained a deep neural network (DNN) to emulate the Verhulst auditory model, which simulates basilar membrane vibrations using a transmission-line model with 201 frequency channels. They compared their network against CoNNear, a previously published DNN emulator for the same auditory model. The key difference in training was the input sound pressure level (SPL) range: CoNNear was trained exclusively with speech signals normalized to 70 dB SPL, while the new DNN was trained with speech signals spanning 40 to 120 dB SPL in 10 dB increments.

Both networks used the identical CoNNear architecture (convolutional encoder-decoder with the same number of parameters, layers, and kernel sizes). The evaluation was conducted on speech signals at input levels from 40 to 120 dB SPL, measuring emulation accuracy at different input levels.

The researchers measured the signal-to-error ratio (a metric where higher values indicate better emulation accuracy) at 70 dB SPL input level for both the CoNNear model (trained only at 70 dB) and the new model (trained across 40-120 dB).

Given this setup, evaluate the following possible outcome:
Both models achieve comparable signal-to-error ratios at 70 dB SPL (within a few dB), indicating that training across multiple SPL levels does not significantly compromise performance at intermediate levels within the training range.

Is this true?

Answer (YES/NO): YES